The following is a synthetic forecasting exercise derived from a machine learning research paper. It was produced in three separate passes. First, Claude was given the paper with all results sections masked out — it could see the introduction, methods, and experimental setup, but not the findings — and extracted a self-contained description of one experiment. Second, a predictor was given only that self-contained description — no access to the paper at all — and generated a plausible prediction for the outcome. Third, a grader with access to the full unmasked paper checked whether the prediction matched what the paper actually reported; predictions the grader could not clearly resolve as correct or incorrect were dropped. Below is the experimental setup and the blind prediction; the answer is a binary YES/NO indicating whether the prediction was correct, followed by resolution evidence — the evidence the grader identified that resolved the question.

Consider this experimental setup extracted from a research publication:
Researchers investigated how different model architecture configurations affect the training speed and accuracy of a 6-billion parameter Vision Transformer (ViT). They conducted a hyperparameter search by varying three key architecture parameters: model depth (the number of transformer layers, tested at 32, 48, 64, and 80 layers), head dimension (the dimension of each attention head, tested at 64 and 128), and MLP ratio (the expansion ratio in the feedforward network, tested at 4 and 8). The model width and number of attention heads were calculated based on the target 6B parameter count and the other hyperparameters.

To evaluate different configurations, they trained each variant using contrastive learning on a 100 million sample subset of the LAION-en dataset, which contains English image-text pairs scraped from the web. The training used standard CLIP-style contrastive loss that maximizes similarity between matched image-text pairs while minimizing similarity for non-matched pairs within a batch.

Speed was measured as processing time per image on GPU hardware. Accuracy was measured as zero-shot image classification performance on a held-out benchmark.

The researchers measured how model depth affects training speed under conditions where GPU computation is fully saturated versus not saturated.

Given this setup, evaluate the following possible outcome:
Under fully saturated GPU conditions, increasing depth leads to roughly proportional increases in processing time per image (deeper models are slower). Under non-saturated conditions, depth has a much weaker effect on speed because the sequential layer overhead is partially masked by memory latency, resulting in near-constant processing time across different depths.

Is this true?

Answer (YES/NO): NO